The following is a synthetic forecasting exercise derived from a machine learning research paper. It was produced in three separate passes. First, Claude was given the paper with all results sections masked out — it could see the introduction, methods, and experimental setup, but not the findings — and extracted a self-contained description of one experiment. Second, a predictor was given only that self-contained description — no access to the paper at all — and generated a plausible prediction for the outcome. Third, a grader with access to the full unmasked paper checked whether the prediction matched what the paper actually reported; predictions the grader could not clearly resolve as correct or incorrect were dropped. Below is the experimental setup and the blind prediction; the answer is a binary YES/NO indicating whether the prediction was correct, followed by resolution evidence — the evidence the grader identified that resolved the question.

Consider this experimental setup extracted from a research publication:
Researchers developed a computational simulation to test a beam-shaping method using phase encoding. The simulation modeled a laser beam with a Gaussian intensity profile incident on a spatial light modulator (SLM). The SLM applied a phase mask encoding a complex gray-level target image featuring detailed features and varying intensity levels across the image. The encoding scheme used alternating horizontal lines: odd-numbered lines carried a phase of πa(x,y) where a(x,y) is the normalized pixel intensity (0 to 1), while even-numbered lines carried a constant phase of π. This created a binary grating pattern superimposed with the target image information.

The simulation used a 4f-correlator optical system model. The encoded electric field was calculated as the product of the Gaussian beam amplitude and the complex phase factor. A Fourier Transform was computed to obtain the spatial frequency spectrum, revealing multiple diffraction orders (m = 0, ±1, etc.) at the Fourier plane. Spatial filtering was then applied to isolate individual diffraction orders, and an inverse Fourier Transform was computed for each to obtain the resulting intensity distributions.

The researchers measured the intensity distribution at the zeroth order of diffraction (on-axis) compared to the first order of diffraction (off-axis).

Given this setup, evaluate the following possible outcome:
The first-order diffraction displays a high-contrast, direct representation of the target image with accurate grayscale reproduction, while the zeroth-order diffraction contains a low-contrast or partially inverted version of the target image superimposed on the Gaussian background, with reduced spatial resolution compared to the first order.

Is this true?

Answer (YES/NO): NO